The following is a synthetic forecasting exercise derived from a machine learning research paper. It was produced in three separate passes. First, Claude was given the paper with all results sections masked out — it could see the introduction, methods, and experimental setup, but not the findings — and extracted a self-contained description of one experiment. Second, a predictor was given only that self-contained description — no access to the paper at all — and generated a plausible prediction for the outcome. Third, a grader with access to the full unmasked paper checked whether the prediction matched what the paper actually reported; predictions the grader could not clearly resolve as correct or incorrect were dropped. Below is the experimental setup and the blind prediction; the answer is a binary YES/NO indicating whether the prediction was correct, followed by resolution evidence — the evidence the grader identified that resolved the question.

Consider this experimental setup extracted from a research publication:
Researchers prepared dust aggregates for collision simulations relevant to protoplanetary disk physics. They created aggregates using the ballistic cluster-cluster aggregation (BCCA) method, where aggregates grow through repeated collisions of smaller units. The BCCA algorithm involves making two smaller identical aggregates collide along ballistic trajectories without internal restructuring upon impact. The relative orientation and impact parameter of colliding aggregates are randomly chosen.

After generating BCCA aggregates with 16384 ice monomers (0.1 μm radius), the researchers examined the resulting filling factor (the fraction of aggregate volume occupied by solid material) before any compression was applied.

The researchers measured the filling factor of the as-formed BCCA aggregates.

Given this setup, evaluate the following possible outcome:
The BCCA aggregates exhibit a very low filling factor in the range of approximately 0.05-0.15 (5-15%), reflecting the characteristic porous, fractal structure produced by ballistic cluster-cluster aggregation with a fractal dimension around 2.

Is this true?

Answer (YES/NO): NO